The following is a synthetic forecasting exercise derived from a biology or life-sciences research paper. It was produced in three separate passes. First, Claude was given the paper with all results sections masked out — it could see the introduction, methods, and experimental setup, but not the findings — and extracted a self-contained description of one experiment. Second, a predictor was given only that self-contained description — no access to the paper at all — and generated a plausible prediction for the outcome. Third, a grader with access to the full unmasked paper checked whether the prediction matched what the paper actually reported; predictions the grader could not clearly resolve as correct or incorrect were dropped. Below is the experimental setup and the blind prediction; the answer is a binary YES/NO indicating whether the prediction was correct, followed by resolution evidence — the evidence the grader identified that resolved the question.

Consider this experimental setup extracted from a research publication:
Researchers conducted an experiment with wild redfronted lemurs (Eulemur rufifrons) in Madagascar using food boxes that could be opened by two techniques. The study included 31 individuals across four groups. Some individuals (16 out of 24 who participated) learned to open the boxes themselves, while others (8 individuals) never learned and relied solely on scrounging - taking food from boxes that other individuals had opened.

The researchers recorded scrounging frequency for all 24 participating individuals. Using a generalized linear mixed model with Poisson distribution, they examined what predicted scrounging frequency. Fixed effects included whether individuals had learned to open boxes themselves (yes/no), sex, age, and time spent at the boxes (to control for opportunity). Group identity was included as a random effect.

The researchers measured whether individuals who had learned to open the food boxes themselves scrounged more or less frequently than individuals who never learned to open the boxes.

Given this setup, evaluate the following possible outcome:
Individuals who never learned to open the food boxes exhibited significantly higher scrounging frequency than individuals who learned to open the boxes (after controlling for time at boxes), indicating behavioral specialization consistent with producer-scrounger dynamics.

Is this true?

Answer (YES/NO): NO